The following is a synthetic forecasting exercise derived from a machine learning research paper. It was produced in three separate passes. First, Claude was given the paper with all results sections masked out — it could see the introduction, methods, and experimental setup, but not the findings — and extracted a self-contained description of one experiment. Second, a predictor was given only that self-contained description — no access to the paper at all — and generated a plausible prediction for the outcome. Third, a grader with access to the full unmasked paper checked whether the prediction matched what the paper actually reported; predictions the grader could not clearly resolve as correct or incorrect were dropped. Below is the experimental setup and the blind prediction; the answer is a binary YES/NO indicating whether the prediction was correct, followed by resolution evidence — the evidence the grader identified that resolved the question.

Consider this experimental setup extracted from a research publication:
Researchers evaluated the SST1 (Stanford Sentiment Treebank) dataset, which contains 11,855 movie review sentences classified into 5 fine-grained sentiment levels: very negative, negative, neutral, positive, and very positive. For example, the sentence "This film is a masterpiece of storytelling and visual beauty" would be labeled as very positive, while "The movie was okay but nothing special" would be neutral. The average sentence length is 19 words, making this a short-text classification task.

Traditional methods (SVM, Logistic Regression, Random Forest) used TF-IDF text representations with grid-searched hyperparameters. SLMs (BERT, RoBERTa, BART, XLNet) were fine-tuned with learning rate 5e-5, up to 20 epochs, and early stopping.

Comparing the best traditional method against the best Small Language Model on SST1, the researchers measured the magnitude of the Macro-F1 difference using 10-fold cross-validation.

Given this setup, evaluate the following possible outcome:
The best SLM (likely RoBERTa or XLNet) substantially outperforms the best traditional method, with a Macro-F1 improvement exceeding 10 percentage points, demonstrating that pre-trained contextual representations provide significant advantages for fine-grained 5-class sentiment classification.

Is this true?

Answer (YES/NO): YES